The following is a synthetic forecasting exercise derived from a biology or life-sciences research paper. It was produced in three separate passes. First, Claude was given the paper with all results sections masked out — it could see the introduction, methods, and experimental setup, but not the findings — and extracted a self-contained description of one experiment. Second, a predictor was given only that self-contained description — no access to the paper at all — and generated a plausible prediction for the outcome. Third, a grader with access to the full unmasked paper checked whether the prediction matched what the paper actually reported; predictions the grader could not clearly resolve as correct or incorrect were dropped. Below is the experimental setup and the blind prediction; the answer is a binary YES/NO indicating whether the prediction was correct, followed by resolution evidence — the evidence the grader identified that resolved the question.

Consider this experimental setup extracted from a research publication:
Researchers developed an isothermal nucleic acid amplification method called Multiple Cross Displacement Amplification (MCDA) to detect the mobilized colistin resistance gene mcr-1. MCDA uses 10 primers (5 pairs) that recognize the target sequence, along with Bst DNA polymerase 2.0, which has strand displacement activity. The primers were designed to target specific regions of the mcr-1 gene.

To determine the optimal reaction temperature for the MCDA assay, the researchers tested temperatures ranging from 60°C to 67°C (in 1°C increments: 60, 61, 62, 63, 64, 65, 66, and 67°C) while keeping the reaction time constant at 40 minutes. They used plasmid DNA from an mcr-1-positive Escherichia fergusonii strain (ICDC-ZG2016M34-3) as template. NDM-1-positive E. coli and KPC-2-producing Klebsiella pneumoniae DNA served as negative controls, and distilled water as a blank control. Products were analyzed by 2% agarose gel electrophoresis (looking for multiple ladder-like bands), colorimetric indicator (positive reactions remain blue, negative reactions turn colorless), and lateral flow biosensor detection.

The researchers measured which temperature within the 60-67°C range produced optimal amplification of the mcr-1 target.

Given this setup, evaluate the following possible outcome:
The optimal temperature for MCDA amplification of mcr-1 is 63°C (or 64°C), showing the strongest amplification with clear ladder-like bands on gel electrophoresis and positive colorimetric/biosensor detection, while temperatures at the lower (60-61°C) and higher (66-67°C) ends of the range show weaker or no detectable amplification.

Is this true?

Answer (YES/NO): NO